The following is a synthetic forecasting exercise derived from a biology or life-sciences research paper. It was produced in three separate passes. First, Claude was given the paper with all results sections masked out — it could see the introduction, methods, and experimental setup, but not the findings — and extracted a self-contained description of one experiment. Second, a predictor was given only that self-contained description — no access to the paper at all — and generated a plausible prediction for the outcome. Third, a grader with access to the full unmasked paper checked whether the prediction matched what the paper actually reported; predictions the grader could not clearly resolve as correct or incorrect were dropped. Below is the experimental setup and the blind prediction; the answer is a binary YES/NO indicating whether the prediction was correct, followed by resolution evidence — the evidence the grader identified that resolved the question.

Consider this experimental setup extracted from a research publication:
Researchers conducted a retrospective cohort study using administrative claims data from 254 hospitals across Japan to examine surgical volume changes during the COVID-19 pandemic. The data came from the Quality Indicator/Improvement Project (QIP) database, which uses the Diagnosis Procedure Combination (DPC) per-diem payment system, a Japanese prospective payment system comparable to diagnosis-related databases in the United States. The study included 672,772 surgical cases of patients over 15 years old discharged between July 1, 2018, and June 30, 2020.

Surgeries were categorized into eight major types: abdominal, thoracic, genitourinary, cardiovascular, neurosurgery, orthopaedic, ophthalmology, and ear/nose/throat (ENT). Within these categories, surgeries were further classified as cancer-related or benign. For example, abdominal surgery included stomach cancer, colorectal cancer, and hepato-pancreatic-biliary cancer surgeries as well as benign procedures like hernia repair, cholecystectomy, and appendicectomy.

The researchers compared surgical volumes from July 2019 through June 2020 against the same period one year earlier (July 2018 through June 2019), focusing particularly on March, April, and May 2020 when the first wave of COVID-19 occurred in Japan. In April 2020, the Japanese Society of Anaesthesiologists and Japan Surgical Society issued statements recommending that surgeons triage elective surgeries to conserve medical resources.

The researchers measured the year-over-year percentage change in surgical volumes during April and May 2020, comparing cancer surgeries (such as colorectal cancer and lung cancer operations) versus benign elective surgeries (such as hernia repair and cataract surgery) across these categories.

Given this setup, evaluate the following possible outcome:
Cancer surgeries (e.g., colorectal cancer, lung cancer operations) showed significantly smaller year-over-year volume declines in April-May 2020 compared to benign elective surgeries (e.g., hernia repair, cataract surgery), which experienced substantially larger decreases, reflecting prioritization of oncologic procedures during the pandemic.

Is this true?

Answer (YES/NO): YES